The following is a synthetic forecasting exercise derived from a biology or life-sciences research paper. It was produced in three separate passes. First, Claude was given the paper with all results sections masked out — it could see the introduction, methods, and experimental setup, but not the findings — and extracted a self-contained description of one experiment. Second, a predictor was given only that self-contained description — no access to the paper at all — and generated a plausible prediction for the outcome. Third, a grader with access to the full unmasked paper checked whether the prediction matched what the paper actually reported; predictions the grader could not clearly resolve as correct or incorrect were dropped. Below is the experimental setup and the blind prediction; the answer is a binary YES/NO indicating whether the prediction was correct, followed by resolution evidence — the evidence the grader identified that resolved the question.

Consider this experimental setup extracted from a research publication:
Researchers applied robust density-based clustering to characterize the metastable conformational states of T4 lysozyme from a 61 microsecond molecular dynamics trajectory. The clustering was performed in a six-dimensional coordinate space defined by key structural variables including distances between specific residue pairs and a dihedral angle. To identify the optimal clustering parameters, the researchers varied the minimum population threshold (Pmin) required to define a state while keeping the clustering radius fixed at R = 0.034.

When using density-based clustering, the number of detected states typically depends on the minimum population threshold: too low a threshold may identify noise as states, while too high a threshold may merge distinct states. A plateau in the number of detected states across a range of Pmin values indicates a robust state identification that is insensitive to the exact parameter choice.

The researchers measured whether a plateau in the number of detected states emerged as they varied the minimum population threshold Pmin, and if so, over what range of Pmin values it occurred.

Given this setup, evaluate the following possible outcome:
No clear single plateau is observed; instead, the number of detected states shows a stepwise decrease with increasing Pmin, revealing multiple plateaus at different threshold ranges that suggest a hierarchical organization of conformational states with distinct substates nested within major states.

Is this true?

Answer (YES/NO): NO